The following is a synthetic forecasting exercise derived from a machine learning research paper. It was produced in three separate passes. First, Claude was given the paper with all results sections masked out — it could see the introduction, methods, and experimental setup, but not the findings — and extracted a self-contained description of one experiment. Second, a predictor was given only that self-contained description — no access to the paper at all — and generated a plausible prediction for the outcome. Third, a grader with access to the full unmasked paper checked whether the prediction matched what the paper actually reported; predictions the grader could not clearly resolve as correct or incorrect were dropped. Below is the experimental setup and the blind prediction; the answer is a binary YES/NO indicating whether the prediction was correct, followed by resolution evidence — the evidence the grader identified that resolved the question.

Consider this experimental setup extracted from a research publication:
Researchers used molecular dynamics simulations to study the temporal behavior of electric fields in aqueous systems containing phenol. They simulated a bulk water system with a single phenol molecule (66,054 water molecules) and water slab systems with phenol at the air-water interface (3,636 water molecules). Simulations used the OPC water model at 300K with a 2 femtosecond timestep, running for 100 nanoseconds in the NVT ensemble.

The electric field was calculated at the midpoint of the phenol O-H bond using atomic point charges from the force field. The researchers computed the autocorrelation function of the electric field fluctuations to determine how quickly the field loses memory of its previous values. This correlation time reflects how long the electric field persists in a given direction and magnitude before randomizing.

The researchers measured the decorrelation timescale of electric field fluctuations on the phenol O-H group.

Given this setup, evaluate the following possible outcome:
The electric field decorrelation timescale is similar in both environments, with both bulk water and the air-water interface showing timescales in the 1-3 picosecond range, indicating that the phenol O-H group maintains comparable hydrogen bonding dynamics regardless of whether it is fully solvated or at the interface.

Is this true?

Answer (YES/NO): NO